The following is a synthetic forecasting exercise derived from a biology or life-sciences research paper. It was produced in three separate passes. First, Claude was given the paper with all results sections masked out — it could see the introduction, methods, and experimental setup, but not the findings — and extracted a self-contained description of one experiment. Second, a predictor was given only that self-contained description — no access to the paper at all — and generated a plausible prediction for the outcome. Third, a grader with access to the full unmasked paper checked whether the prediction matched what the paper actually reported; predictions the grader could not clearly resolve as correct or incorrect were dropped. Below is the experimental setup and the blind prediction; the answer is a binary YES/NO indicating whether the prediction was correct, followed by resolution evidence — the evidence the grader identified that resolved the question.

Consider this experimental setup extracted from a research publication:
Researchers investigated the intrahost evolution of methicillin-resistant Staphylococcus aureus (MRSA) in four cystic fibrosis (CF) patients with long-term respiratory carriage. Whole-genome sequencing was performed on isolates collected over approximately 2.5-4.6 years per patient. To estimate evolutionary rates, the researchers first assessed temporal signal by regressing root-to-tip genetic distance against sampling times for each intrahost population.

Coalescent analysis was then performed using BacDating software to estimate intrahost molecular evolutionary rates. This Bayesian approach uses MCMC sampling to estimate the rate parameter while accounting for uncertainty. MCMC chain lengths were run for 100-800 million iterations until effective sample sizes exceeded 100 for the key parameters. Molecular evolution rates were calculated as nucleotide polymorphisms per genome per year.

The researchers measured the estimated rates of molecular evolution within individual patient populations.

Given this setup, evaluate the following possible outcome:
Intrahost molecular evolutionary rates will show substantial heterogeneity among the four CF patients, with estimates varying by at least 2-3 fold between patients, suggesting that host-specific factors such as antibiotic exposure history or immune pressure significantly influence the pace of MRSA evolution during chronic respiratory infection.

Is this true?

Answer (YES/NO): NO